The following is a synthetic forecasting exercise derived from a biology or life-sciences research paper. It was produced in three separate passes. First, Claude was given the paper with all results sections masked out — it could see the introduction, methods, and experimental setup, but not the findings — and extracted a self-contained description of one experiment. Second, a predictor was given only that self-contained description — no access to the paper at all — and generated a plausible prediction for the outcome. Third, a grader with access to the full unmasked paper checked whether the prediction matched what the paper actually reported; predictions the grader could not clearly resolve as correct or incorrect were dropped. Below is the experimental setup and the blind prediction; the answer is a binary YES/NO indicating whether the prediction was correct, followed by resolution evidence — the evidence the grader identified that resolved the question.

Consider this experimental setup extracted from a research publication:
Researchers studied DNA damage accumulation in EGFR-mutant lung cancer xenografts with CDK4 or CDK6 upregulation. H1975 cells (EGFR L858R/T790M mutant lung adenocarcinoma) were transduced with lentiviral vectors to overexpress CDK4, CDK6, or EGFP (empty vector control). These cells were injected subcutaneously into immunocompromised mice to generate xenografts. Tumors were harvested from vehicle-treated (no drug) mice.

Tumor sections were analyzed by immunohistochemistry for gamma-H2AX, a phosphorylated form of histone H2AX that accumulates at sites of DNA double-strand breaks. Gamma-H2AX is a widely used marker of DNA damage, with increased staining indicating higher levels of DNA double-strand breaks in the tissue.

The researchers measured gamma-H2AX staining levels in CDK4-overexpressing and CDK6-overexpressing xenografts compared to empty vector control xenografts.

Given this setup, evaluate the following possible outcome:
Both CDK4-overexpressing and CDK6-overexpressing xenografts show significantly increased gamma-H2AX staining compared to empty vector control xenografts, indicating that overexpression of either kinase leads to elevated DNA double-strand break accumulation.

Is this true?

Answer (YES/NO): YES